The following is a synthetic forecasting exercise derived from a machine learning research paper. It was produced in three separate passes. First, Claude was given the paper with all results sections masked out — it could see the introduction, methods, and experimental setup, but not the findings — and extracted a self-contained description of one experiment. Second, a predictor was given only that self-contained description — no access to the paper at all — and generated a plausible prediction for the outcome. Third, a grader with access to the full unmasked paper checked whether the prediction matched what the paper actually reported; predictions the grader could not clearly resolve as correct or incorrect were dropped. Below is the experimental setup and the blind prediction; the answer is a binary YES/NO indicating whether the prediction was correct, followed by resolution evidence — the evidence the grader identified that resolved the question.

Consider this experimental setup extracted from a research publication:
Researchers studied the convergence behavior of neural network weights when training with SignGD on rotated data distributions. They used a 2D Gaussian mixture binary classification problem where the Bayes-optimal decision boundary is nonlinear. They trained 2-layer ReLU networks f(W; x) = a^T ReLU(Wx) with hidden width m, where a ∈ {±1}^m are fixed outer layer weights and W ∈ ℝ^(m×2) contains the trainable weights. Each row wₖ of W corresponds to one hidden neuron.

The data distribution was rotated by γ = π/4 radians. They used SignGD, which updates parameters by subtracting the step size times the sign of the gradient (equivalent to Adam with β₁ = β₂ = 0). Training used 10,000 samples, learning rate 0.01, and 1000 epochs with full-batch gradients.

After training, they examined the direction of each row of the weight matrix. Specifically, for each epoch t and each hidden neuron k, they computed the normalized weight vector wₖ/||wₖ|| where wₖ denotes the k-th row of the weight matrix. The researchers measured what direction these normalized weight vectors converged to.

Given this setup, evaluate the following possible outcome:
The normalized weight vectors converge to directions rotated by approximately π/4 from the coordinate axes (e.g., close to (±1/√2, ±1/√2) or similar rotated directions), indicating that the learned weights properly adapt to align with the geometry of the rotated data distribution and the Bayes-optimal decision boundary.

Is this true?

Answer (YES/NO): NO